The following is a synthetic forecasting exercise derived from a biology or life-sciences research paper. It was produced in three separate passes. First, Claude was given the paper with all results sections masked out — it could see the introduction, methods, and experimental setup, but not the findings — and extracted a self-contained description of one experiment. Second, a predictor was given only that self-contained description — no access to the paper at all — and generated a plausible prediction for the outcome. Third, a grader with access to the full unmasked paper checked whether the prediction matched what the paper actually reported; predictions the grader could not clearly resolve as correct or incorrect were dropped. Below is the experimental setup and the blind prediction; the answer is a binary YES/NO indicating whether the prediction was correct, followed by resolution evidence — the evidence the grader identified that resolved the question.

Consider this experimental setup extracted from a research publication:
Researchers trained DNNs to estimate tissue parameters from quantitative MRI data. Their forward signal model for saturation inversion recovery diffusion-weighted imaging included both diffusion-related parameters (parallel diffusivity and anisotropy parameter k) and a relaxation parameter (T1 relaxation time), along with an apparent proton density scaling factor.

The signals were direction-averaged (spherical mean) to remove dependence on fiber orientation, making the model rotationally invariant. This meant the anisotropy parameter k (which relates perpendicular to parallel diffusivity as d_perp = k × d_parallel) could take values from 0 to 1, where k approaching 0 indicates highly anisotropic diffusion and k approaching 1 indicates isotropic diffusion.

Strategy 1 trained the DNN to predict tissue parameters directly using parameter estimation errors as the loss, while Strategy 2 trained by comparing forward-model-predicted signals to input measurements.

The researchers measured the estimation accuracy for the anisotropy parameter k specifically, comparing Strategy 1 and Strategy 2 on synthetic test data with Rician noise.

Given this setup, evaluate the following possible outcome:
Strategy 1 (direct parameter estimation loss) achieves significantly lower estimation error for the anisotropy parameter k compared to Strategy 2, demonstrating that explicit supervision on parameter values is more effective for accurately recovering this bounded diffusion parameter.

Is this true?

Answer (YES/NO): YES